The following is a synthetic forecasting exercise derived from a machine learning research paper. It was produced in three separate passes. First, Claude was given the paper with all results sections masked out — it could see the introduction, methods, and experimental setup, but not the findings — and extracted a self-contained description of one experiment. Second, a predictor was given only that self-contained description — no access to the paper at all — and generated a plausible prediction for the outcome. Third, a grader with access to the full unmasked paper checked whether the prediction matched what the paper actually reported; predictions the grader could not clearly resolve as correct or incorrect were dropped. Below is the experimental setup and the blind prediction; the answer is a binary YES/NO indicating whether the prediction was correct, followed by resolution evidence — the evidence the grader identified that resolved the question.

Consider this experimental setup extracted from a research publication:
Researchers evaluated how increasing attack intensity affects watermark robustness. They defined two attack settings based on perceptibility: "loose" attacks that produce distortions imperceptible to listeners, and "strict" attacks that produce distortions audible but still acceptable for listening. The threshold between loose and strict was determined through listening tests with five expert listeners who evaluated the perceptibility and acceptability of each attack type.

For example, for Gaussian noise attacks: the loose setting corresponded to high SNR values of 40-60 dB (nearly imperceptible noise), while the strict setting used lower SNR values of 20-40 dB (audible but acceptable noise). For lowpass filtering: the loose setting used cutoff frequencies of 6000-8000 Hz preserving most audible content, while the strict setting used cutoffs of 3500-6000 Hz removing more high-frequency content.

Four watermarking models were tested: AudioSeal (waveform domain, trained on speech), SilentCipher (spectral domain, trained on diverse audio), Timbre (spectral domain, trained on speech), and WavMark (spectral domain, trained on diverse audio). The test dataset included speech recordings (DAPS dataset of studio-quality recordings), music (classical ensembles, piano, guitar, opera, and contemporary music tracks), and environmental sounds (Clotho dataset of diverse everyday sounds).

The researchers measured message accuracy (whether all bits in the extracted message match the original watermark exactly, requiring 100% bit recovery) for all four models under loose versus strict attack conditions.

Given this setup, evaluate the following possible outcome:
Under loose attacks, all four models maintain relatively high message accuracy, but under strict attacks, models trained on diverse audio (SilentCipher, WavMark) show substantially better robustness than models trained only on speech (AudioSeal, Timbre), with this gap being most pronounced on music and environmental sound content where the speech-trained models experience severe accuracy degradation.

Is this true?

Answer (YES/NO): NO